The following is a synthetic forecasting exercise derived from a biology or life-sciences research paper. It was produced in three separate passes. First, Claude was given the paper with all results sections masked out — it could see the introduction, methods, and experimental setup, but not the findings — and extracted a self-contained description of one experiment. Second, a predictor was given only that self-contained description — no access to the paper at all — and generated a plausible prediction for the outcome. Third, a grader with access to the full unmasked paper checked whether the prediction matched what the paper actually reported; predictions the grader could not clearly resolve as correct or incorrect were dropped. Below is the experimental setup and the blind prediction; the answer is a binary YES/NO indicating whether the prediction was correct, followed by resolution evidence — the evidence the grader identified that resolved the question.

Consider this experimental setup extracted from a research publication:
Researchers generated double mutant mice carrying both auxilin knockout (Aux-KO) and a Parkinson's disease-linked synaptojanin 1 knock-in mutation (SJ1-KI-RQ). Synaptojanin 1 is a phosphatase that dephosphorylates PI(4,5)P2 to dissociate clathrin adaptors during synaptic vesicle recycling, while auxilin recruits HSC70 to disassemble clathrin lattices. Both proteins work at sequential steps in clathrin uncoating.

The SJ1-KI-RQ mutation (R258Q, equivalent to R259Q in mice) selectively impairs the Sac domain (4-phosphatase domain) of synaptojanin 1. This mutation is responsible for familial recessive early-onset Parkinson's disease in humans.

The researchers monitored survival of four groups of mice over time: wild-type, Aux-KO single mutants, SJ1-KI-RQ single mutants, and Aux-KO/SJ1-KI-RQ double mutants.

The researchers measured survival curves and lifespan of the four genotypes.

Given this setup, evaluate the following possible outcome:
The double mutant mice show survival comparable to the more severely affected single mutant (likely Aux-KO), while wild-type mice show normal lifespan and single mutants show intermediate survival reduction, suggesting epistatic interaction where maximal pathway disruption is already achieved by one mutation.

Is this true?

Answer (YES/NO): NO